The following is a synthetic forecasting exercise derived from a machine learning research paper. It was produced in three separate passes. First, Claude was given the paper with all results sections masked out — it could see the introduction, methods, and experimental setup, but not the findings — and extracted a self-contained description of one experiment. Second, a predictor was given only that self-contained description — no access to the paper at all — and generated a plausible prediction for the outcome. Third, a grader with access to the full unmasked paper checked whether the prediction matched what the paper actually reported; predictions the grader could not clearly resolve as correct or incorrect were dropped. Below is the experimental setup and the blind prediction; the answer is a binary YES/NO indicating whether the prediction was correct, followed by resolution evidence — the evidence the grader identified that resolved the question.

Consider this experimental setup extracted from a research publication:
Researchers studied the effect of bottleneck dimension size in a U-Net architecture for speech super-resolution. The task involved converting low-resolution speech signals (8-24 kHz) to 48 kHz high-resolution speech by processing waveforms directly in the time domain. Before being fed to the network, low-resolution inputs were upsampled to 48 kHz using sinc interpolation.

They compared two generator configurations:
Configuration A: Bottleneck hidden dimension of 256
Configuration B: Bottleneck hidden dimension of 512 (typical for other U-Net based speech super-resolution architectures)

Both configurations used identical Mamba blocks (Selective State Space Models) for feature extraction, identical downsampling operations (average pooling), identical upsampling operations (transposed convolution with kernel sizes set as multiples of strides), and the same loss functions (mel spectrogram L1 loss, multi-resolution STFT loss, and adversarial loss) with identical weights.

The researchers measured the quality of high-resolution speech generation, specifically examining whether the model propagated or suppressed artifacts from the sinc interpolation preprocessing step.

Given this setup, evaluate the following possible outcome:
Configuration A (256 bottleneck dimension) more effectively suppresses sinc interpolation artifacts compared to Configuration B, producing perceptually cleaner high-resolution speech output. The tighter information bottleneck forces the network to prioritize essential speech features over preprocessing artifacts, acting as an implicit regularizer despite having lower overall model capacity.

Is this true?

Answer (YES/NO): NO